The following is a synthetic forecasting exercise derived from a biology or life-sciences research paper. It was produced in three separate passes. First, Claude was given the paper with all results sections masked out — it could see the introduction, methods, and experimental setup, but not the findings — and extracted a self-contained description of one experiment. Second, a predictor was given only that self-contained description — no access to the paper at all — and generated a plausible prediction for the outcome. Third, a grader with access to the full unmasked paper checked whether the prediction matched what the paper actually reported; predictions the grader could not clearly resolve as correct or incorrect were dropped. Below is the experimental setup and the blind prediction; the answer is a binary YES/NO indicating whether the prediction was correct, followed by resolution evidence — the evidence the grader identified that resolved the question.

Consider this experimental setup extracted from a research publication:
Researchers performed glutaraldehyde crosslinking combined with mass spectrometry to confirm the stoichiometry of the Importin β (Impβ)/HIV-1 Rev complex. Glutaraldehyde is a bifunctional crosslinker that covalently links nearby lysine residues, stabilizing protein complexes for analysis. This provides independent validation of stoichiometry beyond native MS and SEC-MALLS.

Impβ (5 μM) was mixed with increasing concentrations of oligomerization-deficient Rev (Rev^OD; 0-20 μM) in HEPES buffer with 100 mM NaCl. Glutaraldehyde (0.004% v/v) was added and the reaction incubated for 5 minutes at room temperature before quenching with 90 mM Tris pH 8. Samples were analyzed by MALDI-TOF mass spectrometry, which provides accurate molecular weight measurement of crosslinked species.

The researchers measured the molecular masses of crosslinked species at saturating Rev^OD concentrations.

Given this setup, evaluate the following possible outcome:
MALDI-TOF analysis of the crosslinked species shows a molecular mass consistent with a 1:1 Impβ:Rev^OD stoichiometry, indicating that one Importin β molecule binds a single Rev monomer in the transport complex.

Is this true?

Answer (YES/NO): NO